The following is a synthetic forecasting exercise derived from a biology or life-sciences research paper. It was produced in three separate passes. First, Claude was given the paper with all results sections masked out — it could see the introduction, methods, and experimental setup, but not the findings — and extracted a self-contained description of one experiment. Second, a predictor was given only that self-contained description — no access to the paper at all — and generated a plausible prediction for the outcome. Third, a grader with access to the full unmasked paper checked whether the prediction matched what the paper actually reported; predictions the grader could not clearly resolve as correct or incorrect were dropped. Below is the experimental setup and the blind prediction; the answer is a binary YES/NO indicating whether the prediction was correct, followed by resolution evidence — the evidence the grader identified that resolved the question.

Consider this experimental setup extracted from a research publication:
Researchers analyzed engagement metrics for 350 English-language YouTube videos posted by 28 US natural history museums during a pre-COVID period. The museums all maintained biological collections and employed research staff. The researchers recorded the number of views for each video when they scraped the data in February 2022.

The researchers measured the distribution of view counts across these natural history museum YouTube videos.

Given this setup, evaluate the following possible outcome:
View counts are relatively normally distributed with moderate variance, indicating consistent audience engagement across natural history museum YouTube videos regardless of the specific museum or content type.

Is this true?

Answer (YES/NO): NO